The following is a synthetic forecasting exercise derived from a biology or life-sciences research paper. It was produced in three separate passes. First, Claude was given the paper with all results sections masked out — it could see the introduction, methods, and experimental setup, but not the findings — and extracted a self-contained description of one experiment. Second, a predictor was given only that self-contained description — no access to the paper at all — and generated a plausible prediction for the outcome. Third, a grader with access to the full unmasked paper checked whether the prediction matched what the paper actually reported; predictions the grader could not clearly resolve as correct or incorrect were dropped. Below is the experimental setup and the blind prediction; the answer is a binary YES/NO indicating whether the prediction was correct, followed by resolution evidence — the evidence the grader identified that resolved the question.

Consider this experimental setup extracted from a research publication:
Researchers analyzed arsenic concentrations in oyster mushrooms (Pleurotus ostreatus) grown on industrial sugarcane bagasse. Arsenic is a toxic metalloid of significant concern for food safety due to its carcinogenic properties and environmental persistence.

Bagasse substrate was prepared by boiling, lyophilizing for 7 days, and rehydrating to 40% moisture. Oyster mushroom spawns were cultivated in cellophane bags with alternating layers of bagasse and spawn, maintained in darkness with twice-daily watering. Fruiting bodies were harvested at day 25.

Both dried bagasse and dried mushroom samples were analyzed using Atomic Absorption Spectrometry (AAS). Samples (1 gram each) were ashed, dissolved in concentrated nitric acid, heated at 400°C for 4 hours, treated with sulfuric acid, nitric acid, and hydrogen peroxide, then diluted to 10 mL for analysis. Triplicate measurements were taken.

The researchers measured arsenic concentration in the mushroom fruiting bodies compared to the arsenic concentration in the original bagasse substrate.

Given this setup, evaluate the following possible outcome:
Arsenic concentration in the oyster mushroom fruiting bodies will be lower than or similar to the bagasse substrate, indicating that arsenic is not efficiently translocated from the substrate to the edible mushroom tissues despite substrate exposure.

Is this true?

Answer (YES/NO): NO